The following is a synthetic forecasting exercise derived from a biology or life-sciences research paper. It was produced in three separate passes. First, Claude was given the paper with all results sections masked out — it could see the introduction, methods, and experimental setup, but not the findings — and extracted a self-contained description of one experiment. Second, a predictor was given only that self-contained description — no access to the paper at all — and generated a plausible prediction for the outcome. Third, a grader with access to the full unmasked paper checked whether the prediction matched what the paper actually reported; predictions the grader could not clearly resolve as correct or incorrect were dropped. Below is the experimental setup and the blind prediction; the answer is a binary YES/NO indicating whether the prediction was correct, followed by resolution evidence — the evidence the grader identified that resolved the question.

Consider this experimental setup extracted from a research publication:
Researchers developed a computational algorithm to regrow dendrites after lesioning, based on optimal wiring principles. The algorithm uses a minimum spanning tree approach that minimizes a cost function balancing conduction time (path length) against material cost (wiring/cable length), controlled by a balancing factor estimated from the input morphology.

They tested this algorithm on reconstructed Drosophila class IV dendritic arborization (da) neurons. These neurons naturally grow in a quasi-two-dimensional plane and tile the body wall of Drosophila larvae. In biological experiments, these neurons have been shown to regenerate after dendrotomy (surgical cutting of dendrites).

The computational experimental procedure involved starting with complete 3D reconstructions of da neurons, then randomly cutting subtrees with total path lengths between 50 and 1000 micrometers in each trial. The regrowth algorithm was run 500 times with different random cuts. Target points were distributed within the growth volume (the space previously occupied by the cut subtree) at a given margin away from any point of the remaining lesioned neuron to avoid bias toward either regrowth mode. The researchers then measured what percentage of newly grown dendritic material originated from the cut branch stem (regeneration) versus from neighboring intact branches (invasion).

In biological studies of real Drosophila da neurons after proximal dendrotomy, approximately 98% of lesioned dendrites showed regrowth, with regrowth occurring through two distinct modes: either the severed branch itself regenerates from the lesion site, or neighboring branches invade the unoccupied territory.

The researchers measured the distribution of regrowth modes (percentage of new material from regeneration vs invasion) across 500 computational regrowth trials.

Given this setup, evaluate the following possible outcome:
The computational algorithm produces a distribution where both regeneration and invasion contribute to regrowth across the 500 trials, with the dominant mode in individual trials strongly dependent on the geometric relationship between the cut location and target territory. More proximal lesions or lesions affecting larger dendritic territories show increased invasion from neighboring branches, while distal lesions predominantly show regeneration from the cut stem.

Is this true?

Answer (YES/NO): NO